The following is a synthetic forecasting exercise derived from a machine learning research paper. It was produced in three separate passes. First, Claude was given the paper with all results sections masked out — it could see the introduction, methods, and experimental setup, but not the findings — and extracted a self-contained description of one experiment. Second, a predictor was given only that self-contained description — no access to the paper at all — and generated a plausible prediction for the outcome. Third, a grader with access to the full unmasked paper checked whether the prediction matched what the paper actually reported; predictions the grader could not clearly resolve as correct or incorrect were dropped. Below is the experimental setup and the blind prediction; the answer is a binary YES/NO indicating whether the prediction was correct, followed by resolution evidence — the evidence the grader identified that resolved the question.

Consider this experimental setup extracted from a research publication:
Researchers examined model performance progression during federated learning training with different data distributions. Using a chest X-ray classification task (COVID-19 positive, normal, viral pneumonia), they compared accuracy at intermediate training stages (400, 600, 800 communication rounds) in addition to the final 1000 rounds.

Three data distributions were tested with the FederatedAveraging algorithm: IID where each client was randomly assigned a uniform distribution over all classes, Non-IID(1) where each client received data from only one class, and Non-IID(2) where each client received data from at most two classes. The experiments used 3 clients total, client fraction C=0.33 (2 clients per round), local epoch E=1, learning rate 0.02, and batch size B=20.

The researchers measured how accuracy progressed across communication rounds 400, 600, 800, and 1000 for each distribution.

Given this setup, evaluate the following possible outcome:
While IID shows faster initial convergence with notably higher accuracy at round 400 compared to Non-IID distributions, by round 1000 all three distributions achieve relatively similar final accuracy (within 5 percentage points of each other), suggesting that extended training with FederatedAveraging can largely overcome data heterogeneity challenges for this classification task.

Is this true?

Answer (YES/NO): NO